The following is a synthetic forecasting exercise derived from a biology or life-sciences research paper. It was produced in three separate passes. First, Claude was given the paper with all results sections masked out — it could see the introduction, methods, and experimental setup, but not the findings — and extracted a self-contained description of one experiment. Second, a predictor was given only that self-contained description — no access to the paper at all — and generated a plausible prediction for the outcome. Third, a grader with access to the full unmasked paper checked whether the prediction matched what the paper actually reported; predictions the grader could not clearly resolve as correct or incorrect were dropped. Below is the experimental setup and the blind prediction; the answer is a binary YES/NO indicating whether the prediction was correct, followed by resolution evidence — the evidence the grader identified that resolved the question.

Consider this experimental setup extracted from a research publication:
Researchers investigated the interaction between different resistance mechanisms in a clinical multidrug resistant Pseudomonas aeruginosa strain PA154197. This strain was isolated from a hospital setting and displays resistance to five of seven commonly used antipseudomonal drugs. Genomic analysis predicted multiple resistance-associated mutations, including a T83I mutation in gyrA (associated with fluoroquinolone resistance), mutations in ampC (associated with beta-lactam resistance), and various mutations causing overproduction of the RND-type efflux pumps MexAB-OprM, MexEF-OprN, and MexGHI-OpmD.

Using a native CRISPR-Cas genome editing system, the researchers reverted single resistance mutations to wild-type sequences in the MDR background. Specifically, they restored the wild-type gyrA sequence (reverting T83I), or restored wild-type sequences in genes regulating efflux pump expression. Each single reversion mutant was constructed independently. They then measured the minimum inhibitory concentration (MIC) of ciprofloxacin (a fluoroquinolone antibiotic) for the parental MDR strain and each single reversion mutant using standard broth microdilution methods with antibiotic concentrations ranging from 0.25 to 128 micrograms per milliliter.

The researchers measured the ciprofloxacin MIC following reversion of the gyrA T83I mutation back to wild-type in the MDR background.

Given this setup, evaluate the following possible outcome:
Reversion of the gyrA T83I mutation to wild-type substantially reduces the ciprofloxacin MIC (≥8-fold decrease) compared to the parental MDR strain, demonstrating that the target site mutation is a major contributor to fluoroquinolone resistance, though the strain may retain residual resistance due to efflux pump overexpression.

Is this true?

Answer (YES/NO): NO